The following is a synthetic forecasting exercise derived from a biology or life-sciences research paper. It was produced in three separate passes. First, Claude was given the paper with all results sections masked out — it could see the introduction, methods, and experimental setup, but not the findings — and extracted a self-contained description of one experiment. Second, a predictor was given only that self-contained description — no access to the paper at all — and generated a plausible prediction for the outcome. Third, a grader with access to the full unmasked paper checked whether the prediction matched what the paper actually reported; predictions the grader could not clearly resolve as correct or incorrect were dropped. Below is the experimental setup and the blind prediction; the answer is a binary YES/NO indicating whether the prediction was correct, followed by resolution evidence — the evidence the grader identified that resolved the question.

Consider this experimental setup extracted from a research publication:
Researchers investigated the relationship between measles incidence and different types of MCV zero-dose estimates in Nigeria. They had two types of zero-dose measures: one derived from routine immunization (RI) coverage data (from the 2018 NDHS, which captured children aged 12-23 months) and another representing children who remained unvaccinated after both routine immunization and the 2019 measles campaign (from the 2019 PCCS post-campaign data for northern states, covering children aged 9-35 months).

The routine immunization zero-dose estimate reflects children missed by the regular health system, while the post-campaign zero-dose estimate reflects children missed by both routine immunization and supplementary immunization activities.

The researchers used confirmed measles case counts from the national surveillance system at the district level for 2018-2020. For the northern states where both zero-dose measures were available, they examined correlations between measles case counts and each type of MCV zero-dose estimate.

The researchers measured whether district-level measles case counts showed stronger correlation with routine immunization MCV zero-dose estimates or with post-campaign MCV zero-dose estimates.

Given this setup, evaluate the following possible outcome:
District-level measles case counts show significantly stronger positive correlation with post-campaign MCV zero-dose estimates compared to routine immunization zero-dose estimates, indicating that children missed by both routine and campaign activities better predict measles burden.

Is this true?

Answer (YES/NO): NO